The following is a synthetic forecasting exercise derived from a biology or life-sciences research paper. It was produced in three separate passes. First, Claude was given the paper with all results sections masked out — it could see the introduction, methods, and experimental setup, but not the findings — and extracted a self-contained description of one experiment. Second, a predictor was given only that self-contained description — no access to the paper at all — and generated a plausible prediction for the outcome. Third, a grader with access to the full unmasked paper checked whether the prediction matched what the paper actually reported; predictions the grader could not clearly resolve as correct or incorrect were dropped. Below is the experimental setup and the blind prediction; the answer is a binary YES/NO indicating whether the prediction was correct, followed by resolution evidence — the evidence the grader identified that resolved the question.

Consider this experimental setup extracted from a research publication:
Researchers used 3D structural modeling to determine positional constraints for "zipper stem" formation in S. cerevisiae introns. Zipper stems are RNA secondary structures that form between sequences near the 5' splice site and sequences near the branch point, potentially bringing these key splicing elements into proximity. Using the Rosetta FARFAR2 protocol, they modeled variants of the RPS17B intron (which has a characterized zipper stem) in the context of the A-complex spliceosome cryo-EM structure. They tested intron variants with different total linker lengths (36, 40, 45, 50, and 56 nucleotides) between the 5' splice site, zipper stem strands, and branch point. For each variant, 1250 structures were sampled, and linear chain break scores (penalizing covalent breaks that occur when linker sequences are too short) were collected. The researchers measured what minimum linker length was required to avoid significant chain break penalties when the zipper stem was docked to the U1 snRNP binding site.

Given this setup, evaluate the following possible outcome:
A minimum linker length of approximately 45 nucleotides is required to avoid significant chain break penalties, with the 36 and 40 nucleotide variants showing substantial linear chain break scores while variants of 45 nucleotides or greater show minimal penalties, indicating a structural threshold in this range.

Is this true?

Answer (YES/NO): NO